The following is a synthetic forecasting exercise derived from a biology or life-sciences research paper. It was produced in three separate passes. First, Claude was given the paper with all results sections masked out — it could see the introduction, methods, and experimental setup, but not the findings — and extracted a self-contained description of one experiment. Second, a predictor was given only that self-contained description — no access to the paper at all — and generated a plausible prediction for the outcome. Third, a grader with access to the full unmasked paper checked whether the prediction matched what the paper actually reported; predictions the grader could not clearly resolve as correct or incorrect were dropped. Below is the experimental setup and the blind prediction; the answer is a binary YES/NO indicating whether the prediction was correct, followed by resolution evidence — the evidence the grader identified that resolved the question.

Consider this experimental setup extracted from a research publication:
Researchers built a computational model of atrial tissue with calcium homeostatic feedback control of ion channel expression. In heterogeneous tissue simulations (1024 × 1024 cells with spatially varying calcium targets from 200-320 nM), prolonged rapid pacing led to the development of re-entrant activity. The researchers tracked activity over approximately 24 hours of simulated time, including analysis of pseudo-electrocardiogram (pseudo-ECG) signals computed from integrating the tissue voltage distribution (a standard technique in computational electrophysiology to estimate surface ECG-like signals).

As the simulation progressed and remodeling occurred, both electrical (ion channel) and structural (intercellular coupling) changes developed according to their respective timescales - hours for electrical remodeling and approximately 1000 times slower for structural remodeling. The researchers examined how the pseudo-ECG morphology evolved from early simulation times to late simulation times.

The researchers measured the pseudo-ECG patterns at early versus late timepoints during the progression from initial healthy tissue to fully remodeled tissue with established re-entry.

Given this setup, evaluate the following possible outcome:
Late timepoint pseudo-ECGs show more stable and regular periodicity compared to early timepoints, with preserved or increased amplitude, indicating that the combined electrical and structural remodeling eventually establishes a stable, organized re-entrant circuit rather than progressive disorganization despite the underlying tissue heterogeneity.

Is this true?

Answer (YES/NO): NO